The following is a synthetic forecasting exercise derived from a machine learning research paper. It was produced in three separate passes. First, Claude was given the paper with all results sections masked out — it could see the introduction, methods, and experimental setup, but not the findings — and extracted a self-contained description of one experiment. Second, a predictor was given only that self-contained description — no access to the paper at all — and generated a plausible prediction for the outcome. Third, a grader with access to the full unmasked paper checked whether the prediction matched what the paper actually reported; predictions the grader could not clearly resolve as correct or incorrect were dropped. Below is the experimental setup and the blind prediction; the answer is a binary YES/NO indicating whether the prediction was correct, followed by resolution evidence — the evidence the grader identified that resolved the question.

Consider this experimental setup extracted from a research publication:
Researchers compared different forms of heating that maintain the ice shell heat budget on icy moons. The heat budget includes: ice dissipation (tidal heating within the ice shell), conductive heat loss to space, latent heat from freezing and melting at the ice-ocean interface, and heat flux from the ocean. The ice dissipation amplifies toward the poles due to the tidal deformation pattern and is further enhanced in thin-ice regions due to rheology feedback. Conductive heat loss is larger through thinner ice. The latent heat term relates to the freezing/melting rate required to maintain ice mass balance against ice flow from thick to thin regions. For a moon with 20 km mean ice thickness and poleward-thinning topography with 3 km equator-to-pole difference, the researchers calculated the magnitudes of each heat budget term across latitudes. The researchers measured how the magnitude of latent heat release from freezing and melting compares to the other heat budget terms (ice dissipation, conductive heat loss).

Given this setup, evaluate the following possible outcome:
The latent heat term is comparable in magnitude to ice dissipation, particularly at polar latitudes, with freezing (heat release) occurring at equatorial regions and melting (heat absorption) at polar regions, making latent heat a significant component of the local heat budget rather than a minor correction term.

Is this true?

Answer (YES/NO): NO